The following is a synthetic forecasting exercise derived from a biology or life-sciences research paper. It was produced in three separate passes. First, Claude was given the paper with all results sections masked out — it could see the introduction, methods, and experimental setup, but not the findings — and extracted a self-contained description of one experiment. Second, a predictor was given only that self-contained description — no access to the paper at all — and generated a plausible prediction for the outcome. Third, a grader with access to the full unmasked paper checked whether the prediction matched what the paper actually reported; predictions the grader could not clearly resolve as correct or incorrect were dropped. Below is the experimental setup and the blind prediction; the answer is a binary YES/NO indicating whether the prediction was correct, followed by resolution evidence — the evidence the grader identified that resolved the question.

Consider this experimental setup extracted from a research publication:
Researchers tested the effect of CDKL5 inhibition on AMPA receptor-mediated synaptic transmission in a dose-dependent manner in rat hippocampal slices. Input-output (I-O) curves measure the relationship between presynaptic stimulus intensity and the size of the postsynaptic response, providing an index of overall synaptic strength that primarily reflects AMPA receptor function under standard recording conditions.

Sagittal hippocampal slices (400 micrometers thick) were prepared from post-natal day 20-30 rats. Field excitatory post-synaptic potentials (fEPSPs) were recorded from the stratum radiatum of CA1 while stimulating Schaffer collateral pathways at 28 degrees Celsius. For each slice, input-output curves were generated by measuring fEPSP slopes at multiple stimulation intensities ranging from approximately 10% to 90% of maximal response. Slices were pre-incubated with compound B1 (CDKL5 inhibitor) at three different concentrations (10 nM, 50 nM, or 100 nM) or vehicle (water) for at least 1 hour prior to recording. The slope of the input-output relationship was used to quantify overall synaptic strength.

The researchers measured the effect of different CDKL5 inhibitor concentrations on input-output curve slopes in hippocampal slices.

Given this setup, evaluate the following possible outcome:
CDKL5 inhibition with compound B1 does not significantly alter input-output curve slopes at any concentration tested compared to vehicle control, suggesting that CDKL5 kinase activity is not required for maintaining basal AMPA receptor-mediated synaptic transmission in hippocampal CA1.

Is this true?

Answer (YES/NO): NO